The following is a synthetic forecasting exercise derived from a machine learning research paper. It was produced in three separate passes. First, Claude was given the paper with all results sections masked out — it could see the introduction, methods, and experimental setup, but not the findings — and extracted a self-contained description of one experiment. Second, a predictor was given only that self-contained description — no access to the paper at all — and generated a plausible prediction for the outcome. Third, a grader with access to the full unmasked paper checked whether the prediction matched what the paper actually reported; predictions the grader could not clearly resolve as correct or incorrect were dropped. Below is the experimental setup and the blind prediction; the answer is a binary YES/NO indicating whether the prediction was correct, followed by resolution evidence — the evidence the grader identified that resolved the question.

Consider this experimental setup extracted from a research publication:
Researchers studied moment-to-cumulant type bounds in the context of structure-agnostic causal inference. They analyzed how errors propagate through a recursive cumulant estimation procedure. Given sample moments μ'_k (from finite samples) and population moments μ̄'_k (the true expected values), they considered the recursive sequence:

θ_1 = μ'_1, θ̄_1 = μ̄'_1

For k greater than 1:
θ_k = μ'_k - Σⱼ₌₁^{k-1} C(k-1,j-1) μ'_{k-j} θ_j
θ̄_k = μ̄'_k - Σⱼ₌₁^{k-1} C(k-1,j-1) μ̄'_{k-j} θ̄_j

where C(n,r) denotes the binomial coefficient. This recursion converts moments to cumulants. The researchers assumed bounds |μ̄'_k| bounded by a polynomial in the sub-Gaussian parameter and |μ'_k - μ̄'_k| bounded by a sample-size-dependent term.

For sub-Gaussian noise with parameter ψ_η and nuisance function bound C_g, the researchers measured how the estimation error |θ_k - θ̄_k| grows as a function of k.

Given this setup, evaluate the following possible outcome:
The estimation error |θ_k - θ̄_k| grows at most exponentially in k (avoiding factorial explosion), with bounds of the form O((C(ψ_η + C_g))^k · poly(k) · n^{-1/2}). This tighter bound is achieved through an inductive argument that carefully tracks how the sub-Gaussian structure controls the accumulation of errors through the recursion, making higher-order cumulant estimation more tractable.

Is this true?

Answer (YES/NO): NO